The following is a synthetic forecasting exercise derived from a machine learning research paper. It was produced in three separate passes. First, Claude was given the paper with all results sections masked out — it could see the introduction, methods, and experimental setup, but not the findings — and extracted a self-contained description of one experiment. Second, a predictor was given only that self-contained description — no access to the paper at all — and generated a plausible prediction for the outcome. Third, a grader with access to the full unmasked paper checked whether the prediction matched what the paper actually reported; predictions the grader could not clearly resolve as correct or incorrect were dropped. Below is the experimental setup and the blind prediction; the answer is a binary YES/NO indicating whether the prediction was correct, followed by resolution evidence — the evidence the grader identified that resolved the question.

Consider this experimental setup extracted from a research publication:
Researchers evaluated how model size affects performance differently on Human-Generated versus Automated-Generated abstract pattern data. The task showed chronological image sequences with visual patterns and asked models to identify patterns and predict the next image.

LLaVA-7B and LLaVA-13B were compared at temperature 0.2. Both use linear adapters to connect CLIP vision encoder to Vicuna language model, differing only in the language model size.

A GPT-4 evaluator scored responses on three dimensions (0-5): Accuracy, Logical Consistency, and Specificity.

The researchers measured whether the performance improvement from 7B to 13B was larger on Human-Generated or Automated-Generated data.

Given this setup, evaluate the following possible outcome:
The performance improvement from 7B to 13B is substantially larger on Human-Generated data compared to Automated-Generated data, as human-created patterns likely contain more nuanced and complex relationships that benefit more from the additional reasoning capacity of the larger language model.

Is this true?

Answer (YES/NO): YES